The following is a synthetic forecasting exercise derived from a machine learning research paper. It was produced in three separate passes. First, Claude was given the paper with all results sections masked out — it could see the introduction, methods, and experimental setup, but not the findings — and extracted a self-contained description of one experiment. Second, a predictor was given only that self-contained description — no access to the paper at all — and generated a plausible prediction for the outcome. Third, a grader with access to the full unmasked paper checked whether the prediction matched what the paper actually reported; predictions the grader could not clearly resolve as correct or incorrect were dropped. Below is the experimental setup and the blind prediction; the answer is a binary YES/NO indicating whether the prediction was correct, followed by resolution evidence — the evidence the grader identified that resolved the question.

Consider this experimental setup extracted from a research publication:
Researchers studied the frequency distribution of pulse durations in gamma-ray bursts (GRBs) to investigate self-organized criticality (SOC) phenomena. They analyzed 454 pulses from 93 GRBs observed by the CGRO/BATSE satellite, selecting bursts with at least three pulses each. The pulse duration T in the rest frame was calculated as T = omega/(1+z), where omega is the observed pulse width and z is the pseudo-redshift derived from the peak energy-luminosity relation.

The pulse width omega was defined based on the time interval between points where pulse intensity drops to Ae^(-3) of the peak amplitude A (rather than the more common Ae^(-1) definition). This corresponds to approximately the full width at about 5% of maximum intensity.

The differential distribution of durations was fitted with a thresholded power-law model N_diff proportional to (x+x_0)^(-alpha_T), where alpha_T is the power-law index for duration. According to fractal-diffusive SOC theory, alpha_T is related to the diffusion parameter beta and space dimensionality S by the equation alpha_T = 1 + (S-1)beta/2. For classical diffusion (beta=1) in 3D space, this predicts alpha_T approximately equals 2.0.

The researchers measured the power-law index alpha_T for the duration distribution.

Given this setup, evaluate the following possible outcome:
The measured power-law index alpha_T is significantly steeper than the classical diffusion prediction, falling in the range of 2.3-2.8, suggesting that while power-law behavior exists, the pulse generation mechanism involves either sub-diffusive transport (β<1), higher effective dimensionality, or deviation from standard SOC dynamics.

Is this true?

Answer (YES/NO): NO